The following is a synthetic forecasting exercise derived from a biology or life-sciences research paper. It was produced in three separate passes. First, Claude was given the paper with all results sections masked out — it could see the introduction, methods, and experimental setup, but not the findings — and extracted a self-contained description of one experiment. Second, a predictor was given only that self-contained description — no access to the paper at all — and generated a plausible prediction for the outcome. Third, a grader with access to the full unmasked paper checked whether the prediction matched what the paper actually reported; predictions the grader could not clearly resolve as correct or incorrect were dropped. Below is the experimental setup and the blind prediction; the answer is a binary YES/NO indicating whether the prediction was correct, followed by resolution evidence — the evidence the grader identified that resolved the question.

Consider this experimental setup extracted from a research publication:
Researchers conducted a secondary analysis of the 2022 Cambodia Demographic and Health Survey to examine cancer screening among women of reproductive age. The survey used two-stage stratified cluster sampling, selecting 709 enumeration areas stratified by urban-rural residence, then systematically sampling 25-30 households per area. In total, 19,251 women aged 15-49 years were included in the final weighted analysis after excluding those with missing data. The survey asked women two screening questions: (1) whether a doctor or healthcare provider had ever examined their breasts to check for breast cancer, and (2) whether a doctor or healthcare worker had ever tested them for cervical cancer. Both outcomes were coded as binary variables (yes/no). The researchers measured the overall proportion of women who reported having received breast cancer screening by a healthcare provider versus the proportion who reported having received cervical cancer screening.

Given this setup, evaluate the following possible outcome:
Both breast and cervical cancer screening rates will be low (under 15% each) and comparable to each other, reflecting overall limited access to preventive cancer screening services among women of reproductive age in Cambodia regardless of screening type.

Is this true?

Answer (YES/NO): NO